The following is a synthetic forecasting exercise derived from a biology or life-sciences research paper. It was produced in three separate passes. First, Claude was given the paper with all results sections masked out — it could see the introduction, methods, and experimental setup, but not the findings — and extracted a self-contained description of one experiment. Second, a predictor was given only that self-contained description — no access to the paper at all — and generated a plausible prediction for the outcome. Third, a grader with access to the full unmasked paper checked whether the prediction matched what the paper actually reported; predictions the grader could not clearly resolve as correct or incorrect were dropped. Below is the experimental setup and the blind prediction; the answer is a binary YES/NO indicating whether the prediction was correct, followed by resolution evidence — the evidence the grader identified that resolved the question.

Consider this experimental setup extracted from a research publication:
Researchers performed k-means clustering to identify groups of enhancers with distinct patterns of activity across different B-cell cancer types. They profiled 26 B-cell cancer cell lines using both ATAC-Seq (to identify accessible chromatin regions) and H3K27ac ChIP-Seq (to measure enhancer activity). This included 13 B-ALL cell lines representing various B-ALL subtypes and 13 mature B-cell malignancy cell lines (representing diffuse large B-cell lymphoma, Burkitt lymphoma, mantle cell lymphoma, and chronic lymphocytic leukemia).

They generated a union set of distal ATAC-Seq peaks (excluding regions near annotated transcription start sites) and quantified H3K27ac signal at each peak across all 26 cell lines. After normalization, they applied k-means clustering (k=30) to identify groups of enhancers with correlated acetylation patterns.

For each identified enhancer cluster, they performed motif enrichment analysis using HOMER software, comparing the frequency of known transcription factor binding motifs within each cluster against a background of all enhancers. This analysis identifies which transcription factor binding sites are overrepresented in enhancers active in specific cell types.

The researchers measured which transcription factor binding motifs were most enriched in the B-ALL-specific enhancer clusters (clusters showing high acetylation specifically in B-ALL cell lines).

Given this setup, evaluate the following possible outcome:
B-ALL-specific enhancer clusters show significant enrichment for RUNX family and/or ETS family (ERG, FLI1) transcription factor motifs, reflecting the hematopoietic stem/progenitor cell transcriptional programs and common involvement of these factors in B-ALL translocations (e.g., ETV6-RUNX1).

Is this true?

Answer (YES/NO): NO